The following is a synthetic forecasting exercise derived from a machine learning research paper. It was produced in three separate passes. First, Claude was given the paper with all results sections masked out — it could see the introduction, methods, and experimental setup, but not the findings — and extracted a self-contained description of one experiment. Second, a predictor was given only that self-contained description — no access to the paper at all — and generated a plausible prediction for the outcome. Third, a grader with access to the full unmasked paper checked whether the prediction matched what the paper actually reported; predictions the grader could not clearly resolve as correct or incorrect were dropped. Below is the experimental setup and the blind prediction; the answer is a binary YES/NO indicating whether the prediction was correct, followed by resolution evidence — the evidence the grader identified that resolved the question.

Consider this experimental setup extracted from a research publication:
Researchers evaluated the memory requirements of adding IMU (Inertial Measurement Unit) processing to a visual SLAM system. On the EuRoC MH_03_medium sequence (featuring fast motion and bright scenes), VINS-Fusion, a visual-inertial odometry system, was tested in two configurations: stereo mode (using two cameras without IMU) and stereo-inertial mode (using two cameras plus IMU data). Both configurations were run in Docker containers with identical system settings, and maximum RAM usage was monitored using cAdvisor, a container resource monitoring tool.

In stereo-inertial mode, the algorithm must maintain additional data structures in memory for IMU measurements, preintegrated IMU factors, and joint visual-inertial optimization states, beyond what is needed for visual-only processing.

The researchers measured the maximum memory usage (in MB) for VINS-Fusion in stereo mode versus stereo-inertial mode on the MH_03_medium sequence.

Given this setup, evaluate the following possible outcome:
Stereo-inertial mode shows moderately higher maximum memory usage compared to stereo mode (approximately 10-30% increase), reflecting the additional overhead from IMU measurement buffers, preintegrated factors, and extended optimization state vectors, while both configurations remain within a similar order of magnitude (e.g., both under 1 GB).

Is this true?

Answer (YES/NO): NO